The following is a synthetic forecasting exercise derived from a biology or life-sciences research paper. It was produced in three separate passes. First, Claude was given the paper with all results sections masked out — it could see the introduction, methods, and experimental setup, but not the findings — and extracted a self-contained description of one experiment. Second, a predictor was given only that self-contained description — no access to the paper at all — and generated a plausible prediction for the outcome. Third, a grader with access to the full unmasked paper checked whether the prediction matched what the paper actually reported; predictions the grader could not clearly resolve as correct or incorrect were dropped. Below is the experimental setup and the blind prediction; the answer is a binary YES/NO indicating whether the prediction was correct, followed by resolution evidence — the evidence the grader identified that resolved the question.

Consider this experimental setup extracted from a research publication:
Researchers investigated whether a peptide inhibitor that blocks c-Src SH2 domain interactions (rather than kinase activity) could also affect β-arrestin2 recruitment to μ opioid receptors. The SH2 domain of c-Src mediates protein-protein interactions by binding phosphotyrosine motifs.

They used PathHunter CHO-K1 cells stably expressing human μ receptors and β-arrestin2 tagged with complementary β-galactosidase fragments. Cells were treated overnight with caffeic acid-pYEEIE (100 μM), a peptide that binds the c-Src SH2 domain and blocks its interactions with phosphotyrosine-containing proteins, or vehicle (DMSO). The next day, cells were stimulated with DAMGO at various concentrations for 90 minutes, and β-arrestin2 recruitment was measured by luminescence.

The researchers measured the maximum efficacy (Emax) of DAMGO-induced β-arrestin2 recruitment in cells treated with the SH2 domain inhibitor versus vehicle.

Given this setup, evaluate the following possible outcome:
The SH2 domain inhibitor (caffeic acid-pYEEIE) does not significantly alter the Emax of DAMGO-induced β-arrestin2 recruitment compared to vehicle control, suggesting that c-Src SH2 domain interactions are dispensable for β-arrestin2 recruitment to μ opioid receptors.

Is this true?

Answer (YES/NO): YES